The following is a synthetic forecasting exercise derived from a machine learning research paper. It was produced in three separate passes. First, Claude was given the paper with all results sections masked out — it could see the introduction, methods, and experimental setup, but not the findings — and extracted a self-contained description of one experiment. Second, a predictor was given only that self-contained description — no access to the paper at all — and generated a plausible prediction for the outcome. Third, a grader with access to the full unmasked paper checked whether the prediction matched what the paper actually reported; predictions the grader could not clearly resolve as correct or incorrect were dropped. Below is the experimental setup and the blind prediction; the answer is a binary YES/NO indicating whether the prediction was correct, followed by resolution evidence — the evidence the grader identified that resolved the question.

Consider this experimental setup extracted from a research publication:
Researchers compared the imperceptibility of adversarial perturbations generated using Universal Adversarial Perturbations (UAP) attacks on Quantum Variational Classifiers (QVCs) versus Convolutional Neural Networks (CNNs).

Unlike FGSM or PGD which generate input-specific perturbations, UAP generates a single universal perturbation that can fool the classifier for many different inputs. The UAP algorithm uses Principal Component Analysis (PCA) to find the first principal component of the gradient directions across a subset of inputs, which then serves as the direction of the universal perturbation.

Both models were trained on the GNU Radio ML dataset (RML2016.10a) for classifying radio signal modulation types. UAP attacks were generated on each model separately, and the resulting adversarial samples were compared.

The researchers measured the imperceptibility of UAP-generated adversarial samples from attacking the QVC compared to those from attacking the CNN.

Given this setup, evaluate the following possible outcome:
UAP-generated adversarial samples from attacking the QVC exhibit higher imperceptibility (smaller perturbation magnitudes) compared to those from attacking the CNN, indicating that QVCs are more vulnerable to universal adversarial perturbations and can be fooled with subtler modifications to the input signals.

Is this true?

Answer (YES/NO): NO